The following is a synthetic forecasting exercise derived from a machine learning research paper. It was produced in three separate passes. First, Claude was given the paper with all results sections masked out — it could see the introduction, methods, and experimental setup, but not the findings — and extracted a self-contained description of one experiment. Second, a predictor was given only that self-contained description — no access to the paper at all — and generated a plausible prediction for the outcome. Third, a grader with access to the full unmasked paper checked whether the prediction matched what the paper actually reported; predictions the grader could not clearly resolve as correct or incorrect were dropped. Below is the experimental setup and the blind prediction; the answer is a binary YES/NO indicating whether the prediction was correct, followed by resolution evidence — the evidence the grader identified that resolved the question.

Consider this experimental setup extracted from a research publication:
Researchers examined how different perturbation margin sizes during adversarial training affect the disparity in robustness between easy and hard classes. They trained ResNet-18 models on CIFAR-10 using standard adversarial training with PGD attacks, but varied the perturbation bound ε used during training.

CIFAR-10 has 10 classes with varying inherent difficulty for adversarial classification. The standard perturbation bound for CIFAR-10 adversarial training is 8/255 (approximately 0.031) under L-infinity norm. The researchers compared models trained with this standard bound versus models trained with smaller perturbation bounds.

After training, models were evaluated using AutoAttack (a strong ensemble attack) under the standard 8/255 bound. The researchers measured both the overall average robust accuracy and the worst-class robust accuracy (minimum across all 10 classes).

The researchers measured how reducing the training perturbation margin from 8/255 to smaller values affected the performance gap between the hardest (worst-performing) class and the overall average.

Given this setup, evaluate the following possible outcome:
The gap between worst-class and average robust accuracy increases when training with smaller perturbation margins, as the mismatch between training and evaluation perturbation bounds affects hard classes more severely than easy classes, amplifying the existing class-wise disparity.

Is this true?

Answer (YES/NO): NO